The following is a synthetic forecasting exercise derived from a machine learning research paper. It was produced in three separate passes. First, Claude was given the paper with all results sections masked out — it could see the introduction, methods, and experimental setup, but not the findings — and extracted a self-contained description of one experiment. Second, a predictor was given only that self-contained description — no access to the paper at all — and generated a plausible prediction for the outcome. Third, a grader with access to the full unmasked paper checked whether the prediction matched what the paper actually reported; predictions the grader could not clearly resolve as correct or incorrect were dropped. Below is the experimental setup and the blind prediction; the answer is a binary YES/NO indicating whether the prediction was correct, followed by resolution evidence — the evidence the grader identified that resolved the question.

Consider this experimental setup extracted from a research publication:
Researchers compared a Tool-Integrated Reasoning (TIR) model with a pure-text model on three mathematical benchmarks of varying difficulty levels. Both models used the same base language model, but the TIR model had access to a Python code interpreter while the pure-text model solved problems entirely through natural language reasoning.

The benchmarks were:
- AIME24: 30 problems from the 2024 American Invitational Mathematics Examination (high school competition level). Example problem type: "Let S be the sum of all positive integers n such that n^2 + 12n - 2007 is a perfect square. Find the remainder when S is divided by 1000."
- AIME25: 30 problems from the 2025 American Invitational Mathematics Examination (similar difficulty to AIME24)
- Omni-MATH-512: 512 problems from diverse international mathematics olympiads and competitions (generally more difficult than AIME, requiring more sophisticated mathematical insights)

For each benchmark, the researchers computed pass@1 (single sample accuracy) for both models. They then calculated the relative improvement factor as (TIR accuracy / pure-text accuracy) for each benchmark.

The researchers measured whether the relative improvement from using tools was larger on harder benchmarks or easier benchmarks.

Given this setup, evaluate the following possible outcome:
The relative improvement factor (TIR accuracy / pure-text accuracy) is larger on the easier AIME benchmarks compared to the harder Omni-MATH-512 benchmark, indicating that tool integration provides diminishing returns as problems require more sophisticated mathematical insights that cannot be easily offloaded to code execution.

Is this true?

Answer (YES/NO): NO